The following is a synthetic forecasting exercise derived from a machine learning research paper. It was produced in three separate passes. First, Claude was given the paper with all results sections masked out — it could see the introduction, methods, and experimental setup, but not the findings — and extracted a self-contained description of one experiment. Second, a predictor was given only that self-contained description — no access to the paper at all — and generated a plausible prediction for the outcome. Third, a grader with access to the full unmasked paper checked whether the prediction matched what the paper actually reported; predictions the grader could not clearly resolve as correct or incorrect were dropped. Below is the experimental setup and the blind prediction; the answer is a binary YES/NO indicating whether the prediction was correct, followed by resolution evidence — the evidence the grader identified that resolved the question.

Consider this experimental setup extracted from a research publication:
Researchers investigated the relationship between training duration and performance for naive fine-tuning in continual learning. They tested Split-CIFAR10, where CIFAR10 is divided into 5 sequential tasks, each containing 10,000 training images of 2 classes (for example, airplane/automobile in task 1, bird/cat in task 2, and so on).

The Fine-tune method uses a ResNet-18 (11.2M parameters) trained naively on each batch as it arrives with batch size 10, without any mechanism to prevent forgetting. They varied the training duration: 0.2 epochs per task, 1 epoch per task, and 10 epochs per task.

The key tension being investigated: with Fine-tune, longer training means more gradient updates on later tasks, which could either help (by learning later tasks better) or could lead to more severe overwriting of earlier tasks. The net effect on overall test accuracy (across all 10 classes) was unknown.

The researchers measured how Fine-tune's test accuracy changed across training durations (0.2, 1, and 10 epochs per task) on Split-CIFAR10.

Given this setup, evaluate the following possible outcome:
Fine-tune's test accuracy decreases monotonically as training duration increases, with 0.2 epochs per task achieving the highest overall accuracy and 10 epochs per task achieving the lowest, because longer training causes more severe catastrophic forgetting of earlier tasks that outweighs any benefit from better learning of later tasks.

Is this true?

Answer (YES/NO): NO